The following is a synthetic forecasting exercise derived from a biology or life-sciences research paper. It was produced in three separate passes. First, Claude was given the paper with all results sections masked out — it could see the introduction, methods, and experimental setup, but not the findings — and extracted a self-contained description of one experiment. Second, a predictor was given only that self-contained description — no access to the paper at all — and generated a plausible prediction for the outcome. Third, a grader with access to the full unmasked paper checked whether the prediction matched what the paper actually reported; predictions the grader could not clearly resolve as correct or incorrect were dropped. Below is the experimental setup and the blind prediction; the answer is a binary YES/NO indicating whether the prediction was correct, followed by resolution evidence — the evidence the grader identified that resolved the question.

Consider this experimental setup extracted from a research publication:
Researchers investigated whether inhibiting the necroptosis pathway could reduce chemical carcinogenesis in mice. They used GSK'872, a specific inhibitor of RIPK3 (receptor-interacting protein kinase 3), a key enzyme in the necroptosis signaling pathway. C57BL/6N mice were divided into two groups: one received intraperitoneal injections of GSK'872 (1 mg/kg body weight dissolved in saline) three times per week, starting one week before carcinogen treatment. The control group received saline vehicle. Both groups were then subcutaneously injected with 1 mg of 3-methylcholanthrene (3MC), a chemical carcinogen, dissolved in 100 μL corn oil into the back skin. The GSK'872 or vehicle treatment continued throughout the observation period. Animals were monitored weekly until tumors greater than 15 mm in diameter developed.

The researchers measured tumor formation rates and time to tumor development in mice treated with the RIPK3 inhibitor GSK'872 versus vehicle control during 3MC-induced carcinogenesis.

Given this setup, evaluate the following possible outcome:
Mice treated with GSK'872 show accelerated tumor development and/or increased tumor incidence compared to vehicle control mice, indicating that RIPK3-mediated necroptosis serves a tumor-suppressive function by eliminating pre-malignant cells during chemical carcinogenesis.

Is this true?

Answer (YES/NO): NO